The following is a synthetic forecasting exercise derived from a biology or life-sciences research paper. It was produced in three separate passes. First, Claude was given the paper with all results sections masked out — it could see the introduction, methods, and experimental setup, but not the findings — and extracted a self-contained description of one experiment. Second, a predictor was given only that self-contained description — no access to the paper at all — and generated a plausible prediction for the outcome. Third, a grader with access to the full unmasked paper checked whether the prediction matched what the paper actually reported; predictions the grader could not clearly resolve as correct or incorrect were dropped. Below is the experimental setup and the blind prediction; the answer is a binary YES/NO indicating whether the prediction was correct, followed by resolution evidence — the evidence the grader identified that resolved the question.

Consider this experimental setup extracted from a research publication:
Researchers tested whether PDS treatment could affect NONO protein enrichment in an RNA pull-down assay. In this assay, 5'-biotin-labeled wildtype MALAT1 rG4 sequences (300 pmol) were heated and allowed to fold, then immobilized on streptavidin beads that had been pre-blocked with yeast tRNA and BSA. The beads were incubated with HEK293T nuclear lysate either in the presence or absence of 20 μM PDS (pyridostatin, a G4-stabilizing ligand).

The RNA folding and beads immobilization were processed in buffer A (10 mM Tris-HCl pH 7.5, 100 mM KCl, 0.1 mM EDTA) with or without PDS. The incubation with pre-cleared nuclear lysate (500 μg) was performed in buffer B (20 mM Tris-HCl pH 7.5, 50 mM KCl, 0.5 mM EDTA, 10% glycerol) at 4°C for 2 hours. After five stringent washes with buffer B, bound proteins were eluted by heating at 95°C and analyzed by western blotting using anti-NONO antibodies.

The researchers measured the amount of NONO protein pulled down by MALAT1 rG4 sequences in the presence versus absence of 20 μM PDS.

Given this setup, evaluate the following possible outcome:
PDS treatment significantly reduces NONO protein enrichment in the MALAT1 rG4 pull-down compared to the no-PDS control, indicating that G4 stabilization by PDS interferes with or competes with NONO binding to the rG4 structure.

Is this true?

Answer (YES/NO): YES